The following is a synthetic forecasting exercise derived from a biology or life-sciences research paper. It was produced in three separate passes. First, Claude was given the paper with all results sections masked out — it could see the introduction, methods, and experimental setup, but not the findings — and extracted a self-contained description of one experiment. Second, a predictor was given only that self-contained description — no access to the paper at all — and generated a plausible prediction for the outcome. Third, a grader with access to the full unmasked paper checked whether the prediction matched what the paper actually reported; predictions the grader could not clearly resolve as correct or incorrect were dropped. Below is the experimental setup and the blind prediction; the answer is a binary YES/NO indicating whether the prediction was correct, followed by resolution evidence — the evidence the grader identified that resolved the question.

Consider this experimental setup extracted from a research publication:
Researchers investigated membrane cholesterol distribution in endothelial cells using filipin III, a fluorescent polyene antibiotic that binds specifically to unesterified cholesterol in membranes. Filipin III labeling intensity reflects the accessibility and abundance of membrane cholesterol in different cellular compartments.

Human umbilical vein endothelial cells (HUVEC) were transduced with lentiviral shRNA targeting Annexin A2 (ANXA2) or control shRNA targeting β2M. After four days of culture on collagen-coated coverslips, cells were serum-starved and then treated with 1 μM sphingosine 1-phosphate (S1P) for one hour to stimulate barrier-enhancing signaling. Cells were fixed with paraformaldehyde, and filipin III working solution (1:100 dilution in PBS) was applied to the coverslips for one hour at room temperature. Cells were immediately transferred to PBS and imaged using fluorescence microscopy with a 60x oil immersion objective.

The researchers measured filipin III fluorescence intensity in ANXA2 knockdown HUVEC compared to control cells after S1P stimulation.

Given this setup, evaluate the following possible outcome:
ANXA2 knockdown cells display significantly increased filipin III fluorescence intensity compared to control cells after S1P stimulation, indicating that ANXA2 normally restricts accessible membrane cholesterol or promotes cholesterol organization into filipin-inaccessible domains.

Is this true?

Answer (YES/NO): NO